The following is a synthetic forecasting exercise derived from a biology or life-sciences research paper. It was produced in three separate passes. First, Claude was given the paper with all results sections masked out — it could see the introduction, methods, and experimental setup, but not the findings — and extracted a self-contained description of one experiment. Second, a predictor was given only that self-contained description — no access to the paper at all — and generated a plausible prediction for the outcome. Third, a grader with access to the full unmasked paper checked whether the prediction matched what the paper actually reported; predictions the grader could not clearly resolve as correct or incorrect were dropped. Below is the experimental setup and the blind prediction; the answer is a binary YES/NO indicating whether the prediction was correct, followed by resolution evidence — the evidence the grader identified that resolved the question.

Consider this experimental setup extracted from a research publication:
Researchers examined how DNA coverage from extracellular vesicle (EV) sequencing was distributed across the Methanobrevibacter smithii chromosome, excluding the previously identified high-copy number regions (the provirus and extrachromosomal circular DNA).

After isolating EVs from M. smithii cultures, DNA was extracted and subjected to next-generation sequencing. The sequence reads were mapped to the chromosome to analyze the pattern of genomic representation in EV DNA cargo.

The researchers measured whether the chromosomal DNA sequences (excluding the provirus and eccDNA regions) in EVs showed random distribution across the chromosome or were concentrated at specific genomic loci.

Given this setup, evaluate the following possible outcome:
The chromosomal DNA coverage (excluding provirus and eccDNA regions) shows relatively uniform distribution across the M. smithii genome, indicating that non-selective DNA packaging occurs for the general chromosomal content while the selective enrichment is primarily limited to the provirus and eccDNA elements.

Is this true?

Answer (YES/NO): YES